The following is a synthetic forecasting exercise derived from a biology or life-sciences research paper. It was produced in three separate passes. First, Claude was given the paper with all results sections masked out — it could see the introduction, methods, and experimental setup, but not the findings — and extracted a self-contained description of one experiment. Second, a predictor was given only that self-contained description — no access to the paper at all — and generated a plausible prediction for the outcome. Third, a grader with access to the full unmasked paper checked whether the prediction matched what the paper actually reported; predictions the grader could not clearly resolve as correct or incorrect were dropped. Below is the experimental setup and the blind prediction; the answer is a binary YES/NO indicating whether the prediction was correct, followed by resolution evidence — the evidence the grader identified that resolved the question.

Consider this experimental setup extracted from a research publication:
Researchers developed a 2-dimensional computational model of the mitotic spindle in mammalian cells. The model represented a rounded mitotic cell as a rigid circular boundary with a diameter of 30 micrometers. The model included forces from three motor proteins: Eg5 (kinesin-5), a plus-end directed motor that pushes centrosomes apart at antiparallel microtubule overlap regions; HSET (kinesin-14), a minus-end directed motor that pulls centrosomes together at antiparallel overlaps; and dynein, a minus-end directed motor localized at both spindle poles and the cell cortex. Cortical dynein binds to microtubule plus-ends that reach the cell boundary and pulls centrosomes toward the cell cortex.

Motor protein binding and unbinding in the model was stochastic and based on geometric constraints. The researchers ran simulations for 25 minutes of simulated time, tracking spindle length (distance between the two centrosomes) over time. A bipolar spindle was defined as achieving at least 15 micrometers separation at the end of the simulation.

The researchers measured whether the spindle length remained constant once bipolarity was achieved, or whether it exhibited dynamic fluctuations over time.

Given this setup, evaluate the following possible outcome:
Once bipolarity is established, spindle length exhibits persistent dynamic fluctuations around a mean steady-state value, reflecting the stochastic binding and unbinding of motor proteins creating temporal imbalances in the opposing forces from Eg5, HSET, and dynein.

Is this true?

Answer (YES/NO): NO